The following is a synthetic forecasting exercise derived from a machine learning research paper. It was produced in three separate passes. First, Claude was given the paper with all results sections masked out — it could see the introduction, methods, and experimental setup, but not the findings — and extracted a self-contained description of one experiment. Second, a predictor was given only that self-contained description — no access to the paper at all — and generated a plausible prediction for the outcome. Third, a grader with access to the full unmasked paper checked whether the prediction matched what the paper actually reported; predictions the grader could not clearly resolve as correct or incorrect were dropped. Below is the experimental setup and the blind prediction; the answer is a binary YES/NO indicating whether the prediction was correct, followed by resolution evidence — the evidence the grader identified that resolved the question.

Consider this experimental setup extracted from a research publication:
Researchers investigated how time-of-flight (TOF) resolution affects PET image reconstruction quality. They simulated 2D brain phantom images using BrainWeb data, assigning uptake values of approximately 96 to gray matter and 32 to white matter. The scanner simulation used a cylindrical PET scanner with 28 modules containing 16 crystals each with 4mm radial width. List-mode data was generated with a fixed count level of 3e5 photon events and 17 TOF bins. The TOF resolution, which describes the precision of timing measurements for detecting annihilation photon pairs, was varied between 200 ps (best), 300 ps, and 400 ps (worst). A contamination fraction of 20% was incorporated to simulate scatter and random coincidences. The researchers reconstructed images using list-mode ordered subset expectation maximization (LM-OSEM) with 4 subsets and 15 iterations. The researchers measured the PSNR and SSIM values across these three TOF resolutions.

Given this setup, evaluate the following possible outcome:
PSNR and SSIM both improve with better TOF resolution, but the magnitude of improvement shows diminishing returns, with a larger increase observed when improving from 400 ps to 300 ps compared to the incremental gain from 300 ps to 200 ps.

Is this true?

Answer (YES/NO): NO